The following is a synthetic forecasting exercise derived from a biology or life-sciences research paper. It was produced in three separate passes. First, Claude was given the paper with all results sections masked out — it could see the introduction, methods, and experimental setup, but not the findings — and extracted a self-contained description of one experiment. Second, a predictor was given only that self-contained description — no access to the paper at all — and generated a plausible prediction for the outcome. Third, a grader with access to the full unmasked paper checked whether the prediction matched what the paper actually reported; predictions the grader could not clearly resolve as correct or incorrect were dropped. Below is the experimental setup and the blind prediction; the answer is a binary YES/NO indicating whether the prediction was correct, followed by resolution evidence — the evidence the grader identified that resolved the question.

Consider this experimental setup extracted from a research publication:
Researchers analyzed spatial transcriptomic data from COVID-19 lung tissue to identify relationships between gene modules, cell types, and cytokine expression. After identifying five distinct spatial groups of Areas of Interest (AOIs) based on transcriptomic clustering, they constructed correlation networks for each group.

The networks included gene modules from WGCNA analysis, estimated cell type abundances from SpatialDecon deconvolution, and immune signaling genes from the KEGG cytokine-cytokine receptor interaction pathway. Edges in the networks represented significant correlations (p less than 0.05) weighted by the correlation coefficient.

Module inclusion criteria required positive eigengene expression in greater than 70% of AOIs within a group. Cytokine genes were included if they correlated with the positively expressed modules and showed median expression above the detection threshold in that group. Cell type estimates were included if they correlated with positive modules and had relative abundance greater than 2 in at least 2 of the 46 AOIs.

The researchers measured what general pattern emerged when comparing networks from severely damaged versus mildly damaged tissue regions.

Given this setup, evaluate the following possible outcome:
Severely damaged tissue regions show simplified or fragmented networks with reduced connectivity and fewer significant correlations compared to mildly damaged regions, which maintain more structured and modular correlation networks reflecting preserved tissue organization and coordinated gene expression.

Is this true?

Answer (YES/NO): NO